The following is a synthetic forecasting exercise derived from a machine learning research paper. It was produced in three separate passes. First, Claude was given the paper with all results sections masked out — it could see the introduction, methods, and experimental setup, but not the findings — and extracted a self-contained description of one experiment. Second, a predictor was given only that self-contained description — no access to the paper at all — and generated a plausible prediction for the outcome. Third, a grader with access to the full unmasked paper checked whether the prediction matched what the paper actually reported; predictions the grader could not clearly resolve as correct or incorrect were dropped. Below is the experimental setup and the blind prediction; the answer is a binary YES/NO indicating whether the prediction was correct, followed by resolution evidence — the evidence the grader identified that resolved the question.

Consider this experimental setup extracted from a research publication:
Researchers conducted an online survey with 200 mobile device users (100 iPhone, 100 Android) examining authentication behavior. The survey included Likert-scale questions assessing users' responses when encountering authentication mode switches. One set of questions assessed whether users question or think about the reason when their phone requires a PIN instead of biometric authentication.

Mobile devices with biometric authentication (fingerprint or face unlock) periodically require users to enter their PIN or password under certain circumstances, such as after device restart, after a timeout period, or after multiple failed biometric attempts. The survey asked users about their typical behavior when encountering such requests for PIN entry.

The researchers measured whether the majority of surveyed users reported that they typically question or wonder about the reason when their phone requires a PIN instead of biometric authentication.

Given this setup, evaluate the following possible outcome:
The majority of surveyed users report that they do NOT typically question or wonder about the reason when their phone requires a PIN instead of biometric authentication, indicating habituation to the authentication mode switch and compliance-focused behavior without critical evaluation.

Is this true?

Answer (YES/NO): YES